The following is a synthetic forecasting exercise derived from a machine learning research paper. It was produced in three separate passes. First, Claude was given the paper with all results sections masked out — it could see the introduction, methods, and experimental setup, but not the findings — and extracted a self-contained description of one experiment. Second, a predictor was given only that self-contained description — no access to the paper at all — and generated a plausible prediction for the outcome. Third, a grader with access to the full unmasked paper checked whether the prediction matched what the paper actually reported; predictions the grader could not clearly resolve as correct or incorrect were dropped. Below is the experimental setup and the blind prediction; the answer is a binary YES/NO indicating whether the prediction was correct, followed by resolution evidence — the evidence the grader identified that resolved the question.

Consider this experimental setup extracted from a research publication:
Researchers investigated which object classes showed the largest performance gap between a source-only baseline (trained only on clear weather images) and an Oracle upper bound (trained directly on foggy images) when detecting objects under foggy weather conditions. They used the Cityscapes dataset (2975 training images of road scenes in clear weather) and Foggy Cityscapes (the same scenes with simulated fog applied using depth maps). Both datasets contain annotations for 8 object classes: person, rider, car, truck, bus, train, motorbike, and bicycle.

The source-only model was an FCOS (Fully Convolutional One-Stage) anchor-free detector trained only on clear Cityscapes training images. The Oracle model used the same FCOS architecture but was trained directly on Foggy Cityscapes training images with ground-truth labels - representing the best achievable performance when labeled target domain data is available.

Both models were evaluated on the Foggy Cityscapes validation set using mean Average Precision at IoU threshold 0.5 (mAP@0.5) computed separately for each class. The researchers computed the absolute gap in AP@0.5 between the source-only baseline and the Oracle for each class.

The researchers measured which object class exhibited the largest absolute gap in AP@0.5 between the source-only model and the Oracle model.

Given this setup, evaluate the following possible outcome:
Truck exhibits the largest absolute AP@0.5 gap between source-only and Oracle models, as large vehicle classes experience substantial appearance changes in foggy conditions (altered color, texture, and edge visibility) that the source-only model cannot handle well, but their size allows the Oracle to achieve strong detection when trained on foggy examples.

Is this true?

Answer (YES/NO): NO